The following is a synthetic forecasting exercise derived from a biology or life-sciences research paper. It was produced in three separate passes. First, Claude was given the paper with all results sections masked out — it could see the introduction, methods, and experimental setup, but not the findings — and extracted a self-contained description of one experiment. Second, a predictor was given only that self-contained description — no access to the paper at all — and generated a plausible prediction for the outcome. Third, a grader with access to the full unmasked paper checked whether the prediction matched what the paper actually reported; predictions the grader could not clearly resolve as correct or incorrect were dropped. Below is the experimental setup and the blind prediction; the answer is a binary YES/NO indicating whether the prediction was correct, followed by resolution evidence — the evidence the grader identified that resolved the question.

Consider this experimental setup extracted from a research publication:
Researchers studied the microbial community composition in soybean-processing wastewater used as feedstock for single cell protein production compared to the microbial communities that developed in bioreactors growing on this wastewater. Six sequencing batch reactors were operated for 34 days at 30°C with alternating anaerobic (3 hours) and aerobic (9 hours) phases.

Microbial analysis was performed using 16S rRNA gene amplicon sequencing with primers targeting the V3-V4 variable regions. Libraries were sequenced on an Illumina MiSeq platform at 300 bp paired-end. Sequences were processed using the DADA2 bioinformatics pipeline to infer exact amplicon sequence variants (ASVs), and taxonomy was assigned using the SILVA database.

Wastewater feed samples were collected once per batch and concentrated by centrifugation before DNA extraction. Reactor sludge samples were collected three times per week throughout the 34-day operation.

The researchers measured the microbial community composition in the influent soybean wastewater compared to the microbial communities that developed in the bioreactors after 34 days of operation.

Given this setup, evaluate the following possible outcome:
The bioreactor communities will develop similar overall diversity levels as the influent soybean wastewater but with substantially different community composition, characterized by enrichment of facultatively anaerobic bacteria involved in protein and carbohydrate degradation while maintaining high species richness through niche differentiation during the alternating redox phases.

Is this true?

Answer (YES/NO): NO